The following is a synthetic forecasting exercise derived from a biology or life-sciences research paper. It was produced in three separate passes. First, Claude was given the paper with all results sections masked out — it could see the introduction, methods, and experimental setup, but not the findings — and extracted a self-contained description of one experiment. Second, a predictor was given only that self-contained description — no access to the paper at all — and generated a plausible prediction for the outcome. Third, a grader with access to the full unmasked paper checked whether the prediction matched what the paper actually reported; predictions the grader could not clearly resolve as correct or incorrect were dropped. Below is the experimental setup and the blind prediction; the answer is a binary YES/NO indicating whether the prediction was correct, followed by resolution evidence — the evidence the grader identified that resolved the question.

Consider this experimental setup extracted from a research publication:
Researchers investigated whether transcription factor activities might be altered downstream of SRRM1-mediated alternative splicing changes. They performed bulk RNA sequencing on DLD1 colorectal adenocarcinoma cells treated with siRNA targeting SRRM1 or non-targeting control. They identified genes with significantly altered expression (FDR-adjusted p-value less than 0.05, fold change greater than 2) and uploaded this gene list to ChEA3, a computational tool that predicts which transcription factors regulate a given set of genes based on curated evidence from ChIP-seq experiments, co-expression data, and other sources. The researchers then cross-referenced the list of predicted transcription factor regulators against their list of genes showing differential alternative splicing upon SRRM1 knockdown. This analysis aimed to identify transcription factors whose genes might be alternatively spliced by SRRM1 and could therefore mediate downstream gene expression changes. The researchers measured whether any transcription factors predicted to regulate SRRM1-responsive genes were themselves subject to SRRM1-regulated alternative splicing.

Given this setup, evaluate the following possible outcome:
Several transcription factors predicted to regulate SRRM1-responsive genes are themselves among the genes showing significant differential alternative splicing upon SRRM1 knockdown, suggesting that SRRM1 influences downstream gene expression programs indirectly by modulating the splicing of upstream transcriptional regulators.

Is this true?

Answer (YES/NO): YES